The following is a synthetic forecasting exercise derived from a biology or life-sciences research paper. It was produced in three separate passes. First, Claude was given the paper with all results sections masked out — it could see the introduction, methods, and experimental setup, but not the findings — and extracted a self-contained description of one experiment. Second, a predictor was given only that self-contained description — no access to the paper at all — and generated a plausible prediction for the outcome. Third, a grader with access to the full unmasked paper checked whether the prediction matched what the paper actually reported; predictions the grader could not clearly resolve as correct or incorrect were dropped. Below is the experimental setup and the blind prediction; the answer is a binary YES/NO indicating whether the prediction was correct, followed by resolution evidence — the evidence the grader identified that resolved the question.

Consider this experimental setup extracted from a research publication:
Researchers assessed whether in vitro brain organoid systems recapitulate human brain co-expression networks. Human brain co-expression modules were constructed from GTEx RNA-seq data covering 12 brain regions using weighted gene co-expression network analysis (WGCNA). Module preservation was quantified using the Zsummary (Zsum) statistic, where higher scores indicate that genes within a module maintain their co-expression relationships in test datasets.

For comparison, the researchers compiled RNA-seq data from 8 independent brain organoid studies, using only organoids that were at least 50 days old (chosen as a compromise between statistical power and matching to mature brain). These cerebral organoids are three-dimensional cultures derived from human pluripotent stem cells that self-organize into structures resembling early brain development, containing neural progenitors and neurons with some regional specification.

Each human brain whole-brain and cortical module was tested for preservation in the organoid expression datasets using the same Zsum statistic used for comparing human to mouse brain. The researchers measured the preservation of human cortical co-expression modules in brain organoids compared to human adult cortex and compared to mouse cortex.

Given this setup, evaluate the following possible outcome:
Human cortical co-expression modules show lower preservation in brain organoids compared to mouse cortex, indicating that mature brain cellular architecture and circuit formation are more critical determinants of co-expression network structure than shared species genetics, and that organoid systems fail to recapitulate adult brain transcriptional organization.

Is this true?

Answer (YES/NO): NO